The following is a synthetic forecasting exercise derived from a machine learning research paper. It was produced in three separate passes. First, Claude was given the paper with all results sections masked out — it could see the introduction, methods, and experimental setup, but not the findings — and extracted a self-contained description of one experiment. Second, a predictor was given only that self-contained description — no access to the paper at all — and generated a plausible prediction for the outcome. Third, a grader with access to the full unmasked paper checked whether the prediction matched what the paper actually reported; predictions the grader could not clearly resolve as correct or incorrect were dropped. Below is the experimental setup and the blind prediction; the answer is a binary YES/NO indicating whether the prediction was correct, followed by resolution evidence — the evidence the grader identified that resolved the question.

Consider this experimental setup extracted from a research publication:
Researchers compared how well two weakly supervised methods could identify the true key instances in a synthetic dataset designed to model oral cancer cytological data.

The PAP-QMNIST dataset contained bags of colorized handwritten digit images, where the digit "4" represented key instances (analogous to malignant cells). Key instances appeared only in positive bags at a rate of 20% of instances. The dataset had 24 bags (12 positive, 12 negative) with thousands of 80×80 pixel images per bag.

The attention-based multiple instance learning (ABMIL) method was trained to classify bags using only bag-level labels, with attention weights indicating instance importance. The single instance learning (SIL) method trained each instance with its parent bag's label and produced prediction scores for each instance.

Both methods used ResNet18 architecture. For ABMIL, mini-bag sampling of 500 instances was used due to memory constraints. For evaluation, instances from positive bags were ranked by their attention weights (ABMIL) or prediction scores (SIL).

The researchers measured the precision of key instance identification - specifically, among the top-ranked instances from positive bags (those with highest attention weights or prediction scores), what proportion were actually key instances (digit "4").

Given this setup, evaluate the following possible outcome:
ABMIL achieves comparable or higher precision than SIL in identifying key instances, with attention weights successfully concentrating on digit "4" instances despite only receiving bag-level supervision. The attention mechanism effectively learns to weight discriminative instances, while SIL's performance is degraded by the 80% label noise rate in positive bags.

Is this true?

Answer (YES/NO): NO